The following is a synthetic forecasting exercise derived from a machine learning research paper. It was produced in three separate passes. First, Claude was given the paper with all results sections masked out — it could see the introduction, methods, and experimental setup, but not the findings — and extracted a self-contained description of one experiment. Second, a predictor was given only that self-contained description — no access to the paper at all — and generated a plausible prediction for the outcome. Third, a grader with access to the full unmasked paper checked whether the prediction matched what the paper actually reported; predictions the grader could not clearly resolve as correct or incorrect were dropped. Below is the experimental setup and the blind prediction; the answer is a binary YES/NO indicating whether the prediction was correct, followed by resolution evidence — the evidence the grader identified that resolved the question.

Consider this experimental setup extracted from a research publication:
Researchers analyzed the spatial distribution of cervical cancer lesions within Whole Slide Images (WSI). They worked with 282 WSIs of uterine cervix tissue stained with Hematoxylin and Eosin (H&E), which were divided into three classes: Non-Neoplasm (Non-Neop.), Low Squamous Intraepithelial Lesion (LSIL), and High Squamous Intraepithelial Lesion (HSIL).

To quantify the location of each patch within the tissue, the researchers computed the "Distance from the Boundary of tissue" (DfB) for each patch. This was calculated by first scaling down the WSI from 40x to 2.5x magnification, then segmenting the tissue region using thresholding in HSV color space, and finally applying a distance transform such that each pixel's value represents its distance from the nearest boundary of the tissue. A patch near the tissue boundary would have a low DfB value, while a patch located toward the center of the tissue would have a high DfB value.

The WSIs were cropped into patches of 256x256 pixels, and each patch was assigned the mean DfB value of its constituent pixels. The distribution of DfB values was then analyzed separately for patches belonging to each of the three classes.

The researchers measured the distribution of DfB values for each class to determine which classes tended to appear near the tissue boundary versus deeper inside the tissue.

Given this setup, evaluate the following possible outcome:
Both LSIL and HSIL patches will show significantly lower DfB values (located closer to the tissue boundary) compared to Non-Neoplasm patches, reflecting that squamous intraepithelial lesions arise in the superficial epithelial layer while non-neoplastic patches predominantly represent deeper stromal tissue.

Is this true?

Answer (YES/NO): YES